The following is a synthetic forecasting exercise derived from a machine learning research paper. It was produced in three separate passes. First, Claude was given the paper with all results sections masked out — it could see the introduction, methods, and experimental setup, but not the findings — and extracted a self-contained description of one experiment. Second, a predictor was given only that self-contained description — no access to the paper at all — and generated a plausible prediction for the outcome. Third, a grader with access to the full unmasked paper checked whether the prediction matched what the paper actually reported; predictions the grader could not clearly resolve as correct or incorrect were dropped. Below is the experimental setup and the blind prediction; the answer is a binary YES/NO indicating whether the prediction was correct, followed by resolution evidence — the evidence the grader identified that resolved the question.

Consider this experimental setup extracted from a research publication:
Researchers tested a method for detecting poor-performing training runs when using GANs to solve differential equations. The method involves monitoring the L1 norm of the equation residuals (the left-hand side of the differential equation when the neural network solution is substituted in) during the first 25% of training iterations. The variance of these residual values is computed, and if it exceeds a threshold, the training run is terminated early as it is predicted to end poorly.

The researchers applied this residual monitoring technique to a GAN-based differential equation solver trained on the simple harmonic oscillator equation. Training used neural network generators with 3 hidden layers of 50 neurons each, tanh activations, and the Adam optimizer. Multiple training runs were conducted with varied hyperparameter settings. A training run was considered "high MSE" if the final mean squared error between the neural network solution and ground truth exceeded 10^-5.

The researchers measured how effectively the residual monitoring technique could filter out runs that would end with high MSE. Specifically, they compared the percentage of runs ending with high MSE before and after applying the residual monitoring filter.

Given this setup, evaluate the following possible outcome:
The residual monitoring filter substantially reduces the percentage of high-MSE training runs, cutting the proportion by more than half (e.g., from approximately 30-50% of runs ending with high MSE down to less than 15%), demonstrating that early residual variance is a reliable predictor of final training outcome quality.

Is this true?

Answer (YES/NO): NO